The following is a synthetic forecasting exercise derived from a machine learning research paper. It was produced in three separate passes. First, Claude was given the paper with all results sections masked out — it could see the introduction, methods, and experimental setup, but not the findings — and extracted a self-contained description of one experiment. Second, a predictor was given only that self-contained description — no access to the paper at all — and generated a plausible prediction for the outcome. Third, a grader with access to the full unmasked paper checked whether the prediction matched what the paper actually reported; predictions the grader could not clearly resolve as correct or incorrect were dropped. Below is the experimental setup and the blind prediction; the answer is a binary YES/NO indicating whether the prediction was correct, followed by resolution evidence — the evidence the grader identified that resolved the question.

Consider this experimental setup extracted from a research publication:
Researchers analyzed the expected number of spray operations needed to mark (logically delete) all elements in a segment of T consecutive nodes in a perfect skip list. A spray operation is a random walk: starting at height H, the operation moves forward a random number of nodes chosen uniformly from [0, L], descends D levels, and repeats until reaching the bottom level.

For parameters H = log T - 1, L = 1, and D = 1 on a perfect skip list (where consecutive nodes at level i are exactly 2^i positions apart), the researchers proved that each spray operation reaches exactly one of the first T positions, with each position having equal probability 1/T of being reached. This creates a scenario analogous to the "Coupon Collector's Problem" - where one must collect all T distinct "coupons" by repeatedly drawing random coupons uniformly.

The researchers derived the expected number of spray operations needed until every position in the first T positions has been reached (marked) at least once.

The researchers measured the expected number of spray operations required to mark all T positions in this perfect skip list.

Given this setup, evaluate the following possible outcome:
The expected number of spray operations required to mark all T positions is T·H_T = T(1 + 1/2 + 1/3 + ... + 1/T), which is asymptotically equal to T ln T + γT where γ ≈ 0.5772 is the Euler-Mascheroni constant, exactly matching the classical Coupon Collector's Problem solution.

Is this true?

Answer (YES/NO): YES